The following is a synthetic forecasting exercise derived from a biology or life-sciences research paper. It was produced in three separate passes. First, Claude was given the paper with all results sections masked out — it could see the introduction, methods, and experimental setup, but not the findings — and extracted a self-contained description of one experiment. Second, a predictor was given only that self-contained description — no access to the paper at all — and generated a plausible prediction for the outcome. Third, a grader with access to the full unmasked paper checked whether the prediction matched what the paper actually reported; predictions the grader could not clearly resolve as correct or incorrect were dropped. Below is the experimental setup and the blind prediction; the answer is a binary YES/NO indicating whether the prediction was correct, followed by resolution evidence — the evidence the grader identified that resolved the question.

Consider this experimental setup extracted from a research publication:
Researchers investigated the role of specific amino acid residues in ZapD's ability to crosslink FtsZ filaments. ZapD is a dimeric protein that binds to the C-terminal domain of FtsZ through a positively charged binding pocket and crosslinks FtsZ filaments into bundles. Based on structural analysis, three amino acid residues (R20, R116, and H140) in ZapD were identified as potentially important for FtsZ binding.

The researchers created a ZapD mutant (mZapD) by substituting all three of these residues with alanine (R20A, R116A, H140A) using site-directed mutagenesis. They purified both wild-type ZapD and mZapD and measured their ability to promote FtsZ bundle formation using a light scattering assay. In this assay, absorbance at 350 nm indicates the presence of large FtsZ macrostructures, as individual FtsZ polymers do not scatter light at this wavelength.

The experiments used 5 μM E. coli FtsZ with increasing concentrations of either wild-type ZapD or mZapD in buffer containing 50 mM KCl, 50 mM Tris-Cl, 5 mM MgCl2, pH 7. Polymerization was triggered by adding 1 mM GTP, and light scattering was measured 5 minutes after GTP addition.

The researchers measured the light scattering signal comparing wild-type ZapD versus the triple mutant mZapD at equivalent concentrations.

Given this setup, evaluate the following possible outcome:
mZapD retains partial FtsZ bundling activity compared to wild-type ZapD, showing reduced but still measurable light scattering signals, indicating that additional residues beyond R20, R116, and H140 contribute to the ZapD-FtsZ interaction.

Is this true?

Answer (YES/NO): NO